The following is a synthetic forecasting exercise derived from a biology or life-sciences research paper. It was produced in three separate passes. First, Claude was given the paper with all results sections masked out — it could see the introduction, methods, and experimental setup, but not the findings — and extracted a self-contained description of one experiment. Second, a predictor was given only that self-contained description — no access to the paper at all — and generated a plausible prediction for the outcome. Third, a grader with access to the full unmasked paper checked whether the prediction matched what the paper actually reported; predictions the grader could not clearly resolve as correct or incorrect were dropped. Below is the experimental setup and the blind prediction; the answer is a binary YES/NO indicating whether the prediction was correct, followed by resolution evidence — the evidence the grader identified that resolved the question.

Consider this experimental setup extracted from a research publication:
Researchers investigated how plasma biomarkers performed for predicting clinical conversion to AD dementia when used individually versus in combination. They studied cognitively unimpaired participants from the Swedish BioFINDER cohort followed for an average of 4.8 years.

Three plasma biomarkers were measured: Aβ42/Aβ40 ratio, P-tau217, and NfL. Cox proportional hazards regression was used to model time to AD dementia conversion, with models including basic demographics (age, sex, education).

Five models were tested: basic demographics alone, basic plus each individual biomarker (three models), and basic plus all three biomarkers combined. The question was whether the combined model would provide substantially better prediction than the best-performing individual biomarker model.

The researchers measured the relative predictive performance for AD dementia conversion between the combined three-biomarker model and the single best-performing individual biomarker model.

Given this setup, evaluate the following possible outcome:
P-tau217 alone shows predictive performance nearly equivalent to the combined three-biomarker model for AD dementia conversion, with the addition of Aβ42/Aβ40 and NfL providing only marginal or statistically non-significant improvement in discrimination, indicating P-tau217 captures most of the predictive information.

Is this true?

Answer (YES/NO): NO